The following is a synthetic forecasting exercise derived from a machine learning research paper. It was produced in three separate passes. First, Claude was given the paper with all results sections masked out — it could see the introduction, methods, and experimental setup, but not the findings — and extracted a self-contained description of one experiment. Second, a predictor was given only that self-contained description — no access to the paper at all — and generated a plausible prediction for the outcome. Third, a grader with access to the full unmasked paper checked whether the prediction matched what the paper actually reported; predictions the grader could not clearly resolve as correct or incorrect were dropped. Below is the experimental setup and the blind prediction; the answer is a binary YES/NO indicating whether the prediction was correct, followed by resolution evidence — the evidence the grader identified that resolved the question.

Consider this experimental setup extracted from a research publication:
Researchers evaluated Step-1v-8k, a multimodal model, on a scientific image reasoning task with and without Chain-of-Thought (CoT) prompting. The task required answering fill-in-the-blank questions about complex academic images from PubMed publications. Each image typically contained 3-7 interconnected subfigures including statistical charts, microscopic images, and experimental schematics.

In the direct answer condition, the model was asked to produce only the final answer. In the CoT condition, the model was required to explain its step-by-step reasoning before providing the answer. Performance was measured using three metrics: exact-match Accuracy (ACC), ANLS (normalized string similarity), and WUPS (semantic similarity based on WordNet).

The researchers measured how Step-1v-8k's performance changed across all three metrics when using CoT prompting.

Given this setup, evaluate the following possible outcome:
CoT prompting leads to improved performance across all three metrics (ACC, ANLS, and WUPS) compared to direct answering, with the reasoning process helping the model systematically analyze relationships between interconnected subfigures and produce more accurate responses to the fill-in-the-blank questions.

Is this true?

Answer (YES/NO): NO